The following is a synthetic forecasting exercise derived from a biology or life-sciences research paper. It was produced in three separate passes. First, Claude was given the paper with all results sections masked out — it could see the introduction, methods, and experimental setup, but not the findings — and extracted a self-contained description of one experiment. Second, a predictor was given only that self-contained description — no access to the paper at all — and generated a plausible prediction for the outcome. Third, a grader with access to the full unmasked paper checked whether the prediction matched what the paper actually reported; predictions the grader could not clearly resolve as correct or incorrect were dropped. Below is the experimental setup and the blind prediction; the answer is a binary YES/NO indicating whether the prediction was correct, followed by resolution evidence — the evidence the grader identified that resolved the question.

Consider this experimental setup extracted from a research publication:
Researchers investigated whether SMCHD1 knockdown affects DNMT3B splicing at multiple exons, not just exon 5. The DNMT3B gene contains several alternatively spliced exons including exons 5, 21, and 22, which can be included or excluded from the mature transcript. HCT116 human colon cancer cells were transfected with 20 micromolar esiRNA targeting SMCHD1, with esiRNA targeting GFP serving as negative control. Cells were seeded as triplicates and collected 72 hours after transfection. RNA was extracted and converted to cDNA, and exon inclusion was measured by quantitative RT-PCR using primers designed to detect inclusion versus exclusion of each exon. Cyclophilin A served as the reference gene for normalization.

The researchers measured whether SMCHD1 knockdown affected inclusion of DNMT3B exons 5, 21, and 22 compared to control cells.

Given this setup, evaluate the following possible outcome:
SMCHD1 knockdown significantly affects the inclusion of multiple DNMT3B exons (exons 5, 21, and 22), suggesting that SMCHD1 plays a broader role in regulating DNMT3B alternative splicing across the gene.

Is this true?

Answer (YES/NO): YES